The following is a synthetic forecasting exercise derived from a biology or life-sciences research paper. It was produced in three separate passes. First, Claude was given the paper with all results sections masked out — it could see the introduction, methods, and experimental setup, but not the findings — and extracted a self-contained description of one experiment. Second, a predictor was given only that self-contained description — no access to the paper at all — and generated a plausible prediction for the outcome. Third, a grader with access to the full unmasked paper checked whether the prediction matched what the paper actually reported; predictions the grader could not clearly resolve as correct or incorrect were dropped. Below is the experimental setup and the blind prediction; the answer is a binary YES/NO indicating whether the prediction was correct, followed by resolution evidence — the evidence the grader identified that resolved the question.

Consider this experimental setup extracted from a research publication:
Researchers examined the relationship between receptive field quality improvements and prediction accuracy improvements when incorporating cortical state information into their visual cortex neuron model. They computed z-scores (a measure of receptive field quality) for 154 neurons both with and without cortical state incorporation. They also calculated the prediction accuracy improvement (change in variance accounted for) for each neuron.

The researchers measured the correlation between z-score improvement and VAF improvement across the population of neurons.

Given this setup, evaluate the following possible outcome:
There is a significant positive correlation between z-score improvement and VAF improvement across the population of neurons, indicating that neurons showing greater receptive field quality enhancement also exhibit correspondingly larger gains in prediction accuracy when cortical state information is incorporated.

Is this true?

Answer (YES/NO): NO